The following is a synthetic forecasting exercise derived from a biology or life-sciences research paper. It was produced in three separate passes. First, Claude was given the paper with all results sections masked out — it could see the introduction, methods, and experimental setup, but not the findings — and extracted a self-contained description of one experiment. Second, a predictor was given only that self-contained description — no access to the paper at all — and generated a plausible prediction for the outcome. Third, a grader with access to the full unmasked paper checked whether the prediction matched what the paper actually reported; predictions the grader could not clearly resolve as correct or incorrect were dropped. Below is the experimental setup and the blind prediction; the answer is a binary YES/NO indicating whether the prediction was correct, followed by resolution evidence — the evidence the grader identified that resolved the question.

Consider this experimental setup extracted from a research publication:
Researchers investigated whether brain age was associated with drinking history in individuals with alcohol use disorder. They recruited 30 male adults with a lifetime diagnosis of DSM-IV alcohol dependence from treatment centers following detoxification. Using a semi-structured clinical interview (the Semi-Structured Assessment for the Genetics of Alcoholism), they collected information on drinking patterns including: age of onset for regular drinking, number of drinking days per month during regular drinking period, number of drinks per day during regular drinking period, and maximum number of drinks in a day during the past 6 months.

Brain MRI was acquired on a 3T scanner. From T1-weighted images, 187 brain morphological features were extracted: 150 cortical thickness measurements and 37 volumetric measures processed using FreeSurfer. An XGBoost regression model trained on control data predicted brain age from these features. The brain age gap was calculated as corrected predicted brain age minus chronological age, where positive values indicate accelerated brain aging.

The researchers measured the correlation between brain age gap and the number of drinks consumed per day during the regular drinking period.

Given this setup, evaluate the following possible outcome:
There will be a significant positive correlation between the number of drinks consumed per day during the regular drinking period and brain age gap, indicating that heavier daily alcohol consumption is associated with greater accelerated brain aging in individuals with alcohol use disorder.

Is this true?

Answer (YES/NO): NO